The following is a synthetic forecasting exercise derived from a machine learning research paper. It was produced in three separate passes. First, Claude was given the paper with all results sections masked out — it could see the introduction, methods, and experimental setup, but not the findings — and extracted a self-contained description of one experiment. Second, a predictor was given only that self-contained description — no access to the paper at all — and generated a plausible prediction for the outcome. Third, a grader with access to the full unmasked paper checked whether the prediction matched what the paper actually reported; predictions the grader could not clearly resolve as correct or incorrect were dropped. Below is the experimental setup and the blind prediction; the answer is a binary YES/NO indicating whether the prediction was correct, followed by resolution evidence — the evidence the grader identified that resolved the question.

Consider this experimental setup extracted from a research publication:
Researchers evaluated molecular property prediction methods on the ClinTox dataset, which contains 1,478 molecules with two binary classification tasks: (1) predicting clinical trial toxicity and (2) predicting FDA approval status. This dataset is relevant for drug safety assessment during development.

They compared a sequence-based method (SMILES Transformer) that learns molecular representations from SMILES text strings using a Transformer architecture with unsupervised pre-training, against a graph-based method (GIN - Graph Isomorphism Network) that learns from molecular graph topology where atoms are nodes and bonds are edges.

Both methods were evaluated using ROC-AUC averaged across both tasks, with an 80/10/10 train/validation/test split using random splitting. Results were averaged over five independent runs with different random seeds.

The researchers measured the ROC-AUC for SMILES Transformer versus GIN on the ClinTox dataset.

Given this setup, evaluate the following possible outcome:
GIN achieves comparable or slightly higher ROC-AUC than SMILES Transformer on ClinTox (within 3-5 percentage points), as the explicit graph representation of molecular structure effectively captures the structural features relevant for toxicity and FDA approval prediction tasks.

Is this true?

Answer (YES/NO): NO